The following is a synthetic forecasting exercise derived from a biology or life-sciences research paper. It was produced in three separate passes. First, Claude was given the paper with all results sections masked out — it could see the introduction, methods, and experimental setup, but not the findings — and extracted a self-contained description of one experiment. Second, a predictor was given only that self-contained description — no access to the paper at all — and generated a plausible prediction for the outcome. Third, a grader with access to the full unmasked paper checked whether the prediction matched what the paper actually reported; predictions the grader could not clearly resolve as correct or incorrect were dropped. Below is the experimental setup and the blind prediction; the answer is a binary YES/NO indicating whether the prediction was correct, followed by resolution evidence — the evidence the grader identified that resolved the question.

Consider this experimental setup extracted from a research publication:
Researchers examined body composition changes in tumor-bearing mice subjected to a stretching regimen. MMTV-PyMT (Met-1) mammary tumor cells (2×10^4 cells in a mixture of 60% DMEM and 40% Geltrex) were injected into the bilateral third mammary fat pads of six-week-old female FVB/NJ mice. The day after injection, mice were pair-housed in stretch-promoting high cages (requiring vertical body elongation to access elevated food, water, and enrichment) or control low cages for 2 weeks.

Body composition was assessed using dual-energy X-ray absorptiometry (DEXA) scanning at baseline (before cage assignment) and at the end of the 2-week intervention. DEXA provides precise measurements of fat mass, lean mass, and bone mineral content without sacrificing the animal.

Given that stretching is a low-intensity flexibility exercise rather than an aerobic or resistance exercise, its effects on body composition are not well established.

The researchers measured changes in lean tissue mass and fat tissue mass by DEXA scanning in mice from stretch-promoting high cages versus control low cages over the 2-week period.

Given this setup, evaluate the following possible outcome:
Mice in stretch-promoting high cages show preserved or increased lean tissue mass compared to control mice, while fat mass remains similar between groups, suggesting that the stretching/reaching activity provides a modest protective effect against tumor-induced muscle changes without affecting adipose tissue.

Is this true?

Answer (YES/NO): NO